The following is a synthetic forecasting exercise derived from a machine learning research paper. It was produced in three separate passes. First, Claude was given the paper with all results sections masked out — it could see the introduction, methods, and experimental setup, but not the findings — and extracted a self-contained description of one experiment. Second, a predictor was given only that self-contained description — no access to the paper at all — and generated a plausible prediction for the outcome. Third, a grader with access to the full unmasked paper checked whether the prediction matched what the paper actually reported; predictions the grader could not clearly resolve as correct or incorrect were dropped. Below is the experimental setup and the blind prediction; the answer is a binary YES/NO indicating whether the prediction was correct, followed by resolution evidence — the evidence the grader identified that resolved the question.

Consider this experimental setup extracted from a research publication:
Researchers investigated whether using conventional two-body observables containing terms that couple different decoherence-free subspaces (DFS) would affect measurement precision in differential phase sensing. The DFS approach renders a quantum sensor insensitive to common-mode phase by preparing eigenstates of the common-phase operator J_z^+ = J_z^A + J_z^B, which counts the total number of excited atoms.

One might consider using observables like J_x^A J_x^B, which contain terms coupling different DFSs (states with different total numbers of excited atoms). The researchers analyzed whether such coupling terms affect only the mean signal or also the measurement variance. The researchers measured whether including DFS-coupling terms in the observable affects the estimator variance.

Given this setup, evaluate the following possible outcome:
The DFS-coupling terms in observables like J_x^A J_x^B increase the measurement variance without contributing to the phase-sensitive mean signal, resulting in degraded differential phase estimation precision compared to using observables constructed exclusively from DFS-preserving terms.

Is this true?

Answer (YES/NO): YES